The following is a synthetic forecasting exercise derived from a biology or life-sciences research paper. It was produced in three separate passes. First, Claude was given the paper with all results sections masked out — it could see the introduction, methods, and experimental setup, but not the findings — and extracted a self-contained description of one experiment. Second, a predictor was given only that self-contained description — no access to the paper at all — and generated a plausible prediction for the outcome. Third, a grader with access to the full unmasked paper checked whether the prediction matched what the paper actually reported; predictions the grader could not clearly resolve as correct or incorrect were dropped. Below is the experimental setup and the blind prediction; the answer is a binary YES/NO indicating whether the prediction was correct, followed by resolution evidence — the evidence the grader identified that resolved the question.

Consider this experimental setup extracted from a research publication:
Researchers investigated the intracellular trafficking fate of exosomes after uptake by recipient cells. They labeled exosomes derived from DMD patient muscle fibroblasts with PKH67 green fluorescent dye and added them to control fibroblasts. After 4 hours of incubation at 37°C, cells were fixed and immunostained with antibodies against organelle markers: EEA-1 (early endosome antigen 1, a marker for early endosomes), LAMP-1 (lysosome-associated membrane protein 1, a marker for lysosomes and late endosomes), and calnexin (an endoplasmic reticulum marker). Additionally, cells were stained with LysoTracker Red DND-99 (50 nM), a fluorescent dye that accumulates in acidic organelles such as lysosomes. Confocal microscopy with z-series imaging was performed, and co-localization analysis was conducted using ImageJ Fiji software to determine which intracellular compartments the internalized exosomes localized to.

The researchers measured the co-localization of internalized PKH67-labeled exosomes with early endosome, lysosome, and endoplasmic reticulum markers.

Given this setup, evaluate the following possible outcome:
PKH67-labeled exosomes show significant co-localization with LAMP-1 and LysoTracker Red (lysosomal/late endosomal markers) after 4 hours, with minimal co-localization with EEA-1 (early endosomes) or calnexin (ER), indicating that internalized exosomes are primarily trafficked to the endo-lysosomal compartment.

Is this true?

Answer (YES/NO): NO